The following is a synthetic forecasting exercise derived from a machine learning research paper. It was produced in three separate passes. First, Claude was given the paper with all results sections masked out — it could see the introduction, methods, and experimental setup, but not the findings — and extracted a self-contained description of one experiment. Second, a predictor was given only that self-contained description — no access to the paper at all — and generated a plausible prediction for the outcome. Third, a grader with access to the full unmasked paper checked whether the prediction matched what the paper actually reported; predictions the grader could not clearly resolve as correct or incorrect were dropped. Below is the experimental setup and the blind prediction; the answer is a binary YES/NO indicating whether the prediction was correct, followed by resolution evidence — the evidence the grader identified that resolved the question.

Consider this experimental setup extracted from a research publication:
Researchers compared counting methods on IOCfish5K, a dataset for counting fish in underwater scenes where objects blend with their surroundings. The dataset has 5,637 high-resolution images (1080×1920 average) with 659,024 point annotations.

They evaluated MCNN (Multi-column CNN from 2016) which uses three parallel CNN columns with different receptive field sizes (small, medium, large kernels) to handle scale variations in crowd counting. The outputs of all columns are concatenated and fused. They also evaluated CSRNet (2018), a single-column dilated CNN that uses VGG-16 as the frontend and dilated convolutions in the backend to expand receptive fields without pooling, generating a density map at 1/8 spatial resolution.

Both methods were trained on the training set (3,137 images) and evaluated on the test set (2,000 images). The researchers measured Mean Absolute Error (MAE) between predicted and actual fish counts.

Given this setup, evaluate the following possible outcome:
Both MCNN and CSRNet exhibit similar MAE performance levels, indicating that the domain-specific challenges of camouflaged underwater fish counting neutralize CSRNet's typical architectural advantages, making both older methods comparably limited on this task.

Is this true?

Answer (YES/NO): NO